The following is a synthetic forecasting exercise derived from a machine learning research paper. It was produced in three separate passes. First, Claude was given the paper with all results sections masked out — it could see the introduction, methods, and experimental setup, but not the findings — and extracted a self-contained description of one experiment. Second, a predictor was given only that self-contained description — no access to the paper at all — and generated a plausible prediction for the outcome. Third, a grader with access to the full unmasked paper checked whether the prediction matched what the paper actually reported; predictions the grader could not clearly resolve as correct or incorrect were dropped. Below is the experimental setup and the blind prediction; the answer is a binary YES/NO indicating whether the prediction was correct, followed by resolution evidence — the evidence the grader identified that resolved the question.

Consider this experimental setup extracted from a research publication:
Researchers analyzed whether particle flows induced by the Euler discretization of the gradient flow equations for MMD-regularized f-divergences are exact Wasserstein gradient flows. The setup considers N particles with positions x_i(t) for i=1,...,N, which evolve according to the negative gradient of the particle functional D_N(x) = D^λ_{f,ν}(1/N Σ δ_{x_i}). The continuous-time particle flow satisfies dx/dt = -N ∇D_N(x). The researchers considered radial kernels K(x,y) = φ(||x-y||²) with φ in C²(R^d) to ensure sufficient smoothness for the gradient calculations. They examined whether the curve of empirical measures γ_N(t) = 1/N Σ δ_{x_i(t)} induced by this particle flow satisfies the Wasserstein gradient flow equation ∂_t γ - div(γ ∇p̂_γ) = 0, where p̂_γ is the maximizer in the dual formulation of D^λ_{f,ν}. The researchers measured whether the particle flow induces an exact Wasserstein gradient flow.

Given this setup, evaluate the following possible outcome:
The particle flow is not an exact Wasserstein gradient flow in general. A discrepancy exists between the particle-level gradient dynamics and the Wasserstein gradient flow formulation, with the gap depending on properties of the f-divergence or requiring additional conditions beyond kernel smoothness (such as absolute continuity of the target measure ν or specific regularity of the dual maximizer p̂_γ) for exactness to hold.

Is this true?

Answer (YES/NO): NO